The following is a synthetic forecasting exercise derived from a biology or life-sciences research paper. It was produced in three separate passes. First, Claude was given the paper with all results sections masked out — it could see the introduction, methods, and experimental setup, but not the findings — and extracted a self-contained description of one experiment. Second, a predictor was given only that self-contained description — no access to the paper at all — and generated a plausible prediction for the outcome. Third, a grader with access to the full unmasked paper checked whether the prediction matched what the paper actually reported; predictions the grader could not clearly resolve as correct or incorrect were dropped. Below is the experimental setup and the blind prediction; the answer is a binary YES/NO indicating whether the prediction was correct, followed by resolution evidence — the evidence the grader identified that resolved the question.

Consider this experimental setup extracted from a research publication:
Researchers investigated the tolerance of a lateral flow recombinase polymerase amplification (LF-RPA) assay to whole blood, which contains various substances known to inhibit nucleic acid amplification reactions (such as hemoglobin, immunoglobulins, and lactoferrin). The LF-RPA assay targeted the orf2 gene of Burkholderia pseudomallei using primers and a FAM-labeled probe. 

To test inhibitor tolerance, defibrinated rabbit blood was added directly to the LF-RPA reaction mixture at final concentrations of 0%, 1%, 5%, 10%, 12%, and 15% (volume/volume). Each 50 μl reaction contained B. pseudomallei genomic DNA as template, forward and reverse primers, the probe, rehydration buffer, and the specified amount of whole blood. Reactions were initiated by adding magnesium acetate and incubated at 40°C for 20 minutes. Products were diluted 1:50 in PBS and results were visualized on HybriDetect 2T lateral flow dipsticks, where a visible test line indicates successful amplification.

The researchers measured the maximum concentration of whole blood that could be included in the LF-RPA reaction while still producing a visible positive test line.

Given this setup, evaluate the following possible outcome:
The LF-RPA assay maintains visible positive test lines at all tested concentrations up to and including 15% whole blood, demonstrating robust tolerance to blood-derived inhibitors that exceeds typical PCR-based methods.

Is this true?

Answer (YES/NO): NO